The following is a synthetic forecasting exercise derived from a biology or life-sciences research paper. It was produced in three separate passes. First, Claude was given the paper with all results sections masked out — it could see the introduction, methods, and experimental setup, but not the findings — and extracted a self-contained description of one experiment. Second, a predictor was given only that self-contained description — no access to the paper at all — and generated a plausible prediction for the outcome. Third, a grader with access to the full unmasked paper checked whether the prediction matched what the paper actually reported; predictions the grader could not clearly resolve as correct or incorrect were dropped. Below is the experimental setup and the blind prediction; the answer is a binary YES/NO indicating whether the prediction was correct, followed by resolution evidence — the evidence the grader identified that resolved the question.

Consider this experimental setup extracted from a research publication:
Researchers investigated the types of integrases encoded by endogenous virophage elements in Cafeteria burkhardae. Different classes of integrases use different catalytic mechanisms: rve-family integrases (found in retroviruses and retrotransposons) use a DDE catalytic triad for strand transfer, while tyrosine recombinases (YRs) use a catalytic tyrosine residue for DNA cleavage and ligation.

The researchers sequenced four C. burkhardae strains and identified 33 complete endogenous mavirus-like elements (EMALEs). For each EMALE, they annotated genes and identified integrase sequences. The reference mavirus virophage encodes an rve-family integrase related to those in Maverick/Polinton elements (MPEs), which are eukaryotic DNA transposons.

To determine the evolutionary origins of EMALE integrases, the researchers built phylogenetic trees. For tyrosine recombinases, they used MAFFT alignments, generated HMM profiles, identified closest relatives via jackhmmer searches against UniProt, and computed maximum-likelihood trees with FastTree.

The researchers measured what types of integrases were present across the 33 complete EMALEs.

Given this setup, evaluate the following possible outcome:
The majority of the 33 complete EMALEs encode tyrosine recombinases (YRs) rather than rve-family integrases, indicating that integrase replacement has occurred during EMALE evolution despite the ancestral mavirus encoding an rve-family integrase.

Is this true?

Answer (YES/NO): NO